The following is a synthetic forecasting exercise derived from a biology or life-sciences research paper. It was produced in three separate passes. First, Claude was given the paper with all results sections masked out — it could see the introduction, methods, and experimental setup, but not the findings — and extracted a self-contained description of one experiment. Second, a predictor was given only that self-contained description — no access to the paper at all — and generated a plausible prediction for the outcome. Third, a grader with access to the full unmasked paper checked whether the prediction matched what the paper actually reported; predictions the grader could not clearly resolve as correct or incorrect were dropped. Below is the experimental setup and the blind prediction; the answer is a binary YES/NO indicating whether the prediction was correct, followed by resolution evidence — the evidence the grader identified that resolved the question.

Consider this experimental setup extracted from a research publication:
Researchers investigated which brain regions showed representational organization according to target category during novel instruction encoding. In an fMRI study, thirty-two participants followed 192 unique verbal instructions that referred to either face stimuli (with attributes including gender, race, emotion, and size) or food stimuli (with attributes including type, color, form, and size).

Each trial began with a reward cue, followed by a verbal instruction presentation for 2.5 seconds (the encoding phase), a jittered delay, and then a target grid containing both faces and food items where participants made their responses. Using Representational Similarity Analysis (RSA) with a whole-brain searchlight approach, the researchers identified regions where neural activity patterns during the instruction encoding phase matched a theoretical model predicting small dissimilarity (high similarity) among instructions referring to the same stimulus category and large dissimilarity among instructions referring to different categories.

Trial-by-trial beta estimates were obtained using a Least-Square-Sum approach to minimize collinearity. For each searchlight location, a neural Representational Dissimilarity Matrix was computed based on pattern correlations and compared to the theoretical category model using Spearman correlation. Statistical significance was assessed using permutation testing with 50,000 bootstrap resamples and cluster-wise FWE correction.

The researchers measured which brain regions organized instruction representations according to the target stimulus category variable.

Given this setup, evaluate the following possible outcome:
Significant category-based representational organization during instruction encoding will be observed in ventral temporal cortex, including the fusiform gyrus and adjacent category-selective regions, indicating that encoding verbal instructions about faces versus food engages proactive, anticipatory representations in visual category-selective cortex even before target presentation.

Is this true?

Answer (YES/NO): YES